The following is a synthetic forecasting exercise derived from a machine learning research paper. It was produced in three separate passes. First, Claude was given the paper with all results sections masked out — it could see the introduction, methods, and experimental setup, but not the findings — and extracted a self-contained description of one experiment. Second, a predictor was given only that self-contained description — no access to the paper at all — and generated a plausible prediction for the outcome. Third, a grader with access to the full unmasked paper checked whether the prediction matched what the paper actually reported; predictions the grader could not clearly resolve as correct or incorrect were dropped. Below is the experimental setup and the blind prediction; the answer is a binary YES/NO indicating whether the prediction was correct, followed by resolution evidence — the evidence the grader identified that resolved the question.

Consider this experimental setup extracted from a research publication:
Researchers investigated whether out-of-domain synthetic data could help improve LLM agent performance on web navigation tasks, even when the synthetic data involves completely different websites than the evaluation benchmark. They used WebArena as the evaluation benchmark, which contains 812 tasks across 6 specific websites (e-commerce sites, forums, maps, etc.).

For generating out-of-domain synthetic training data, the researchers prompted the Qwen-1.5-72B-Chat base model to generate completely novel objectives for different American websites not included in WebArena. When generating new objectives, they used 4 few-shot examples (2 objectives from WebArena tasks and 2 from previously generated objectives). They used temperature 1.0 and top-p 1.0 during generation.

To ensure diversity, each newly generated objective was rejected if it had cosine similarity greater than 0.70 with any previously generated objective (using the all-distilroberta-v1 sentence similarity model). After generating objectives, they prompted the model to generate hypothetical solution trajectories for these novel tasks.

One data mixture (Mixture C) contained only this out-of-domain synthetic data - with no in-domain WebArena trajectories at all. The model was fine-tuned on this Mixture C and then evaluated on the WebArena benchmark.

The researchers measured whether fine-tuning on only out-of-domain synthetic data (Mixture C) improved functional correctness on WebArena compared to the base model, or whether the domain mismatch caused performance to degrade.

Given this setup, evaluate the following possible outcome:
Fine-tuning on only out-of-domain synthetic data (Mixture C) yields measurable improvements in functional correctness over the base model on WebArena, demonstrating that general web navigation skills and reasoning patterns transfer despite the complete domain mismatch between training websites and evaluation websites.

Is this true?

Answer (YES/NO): NO